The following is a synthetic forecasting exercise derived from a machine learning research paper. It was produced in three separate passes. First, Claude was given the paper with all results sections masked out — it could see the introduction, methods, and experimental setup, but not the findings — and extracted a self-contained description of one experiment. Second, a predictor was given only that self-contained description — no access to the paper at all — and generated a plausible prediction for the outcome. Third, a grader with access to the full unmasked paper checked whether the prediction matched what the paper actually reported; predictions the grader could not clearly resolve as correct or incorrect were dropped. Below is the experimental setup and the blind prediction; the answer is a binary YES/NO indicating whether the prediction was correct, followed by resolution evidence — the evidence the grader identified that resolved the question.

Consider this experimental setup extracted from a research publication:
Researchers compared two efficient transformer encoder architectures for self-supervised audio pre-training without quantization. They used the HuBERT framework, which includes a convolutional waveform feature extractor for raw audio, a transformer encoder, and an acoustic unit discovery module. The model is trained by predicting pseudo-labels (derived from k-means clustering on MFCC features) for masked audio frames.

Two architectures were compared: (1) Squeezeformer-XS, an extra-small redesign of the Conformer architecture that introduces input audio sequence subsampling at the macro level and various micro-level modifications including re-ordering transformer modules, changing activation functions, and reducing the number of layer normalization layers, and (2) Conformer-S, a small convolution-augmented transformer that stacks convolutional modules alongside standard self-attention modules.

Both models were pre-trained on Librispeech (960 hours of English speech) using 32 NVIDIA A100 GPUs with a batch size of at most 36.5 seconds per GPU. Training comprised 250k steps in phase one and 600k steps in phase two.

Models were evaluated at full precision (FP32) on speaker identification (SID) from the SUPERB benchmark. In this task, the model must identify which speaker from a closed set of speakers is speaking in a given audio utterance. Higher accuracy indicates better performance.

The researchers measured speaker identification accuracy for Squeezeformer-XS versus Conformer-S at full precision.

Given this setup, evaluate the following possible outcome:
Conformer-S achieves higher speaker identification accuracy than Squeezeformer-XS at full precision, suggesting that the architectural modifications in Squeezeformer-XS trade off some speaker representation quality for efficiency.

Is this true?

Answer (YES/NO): YES